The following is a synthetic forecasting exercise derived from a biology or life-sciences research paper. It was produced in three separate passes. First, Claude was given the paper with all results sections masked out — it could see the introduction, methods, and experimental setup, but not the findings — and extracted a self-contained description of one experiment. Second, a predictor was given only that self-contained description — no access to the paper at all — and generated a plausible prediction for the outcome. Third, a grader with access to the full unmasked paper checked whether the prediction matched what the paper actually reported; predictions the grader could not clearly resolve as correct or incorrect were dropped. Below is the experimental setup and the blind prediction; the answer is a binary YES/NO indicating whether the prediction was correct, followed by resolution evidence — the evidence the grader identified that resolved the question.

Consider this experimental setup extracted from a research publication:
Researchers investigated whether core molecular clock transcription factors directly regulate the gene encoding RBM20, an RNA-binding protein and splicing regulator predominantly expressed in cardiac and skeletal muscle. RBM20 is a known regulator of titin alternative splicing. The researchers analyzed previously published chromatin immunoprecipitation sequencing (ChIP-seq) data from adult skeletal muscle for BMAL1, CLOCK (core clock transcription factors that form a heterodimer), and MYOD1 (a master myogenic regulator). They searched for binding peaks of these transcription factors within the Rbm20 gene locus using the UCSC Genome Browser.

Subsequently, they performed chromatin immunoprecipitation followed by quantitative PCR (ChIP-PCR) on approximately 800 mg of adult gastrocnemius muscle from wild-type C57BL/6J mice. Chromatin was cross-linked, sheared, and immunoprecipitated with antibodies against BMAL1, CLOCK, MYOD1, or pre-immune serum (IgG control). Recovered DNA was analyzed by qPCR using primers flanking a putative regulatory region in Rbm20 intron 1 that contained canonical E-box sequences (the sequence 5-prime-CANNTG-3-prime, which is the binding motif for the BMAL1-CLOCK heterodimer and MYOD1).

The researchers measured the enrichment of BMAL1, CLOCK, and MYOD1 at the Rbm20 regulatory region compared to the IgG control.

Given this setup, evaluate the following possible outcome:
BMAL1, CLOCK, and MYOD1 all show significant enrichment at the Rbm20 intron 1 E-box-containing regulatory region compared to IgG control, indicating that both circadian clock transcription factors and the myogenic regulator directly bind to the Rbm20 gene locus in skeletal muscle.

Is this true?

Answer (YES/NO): YES